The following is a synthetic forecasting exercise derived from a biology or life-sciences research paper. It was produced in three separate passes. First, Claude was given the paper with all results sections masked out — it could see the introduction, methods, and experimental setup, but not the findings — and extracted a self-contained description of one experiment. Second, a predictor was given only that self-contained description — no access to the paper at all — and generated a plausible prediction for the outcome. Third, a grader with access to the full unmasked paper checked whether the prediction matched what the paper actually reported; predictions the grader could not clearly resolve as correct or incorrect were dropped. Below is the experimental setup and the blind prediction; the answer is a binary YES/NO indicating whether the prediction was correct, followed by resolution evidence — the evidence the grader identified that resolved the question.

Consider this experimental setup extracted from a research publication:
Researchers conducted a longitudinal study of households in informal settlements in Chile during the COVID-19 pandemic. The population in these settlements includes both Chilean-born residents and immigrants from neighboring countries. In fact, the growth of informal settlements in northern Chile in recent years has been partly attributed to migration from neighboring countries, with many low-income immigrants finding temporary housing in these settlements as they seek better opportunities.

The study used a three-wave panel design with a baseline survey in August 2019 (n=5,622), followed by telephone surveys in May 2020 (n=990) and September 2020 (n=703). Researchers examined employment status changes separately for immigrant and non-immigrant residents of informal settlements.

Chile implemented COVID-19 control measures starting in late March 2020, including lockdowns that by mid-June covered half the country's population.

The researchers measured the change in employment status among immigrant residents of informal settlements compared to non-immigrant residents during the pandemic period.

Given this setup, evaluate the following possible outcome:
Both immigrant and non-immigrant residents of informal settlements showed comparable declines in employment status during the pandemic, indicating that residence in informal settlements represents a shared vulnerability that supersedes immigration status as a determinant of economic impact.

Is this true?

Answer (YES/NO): NO